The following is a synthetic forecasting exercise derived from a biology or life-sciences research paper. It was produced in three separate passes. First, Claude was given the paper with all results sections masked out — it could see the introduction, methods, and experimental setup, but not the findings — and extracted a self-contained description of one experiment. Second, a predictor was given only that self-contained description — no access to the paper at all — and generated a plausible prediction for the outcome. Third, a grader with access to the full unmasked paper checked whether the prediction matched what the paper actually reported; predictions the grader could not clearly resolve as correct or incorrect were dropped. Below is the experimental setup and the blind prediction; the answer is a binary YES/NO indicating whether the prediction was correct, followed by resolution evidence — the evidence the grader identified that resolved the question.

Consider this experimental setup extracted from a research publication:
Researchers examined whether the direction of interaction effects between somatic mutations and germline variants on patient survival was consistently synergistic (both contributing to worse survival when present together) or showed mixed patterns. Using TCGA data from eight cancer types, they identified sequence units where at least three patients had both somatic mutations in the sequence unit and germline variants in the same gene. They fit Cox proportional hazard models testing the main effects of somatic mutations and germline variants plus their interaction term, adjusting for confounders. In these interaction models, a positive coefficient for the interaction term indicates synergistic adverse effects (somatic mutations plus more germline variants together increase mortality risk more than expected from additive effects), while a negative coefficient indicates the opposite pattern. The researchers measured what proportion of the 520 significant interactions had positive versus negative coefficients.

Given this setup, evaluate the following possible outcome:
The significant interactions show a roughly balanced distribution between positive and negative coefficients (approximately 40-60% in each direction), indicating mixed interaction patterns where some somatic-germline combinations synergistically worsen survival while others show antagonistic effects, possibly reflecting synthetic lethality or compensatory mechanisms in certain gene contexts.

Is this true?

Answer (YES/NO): YES